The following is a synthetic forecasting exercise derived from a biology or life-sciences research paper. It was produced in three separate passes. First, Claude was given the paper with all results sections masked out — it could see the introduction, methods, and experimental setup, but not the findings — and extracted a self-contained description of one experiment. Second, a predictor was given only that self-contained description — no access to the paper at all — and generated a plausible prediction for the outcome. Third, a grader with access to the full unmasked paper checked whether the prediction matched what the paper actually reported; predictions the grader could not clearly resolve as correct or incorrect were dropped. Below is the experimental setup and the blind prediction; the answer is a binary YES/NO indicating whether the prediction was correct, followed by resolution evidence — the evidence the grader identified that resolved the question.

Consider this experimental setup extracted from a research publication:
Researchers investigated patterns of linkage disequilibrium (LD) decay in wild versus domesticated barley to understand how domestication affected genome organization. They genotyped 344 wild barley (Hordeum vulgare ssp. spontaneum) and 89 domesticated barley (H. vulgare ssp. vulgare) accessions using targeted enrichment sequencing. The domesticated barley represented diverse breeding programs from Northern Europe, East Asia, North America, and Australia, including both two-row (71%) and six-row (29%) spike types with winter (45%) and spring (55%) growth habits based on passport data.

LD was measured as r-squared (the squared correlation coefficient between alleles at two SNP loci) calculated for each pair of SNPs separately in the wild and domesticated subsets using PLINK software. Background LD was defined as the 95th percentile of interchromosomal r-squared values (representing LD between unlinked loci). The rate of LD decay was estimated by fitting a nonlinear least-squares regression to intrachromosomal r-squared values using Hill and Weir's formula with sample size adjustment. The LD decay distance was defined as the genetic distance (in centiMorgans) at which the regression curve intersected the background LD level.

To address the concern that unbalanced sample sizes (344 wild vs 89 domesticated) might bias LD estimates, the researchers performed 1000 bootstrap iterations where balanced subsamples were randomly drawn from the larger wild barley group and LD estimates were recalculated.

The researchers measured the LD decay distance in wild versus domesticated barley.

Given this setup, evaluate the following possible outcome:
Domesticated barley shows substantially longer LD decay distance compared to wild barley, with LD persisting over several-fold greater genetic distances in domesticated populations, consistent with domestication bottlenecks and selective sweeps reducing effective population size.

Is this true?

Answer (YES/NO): YES